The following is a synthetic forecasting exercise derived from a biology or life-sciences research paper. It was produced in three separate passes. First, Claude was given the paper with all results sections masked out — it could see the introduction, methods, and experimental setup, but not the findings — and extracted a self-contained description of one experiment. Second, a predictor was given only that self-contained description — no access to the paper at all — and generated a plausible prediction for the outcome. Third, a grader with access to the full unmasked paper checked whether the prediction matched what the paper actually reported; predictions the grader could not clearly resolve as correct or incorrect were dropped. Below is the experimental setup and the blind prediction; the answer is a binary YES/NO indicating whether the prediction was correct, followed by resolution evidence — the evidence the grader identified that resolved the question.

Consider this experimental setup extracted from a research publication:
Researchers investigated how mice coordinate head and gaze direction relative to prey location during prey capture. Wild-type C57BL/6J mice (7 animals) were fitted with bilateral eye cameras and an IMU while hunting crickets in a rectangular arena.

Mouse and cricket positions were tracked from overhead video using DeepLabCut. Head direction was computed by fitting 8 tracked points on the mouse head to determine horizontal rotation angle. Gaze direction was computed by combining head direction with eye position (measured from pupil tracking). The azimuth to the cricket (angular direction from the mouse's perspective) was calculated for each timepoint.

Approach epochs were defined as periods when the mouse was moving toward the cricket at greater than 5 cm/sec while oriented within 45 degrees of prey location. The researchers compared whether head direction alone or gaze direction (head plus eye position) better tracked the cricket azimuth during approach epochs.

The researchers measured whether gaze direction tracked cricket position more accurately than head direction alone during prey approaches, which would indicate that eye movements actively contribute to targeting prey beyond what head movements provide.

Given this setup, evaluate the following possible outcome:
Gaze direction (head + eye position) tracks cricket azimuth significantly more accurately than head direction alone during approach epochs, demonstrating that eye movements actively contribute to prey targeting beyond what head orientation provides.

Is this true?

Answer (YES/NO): NO